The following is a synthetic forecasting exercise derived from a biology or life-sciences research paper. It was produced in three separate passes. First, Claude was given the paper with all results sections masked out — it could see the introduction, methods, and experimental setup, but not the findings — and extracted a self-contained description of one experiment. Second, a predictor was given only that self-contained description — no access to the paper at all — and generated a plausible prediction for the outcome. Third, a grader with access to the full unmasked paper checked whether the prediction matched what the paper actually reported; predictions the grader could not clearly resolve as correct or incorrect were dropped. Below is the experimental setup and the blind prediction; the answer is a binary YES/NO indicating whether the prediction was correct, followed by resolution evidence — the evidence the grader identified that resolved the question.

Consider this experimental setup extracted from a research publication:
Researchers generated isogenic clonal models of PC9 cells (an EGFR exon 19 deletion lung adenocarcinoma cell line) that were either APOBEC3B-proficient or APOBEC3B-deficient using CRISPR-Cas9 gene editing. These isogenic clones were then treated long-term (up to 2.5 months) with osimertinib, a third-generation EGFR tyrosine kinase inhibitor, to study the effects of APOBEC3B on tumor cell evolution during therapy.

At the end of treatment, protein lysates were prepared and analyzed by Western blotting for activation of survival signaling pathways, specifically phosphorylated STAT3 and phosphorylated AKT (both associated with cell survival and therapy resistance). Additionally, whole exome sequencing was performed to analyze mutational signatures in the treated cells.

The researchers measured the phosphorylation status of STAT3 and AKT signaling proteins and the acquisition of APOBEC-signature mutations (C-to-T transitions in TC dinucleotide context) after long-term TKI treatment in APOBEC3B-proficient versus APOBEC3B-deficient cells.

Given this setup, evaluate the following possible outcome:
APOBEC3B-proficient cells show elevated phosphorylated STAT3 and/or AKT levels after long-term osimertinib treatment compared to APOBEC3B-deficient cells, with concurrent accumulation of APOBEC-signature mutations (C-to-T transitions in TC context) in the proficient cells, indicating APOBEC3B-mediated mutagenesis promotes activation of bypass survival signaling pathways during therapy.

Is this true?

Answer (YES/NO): YES